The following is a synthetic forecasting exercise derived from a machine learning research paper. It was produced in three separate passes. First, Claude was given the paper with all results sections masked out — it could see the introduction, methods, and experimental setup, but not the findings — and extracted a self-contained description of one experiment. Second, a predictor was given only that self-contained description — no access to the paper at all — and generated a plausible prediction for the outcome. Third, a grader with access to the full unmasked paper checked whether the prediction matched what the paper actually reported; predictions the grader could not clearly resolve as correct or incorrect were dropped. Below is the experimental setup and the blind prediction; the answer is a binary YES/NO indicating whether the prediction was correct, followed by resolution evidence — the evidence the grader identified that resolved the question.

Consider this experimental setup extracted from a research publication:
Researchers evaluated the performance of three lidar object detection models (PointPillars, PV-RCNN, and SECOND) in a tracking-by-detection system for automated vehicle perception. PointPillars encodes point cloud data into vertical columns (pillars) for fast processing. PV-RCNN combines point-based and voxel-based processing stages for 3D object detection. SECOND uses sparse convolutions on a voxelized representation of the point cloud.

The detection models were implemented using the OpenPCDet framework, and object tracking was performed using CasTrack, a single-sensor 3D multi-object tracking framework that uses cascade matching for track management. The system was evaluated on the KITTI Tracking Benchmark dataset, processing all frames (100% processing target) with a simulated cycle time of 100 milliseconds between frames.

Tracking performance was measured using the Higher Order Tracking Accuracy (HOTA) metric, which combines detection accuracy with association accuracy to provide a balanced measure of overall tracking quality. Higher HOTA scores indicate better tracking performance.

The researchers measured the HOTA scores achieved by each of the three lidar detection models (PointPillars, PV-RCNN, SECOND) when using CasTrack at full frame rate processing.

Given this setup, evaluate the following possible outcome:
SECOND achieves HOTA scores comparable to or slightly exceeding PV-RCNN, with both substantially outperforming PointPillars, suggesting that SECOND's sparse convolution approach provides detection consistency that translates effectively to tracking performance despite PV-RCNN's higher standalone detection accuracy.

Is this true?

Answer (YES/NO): NO